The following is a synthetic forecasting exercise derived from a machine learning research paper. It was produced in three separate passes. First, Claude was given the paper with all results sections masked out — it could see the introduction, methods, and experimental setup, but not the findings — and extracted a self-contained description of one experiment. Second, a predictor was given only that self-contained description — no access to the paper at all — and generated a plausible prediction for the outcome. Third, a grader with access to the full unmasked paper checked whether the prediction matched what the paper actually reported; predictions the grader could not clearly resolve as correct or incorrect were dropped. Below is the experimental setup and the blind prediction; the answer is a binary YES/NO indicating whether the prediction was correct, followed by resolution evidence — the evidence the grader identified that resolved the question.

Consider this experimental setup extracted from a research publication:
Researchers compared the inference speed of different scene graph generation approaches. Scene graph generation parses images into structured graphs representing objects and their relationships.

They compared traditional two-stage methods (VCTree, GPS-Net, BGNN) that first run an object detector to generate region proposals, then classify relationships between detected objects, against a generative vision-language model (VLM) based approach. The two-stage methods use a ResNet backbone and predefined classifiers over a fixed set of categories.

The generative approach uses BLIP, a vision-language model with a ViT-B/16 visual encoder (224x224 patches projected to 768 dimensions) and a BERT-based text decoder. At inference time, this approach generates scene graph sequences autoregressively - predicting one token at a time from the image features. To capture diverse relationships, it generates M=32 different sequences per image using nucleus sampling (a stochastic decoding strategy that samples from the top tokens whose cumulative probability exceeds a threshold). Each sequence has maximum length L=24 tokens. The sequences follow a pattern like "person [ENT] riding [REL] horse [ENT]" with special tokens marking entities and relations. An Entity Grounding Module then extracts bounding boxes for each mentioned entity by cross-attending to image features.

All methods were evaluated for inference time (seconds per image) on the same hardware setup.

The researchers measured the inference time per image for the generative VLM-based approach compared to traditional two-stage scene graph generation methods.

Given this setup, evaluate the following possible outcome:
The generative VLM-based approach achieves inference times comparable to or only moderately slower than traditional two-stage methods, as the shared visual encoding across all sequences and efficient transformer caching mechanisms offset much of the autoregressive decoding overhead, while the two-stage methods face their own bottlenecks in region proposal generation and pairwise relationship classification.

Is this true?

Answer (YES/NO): NO